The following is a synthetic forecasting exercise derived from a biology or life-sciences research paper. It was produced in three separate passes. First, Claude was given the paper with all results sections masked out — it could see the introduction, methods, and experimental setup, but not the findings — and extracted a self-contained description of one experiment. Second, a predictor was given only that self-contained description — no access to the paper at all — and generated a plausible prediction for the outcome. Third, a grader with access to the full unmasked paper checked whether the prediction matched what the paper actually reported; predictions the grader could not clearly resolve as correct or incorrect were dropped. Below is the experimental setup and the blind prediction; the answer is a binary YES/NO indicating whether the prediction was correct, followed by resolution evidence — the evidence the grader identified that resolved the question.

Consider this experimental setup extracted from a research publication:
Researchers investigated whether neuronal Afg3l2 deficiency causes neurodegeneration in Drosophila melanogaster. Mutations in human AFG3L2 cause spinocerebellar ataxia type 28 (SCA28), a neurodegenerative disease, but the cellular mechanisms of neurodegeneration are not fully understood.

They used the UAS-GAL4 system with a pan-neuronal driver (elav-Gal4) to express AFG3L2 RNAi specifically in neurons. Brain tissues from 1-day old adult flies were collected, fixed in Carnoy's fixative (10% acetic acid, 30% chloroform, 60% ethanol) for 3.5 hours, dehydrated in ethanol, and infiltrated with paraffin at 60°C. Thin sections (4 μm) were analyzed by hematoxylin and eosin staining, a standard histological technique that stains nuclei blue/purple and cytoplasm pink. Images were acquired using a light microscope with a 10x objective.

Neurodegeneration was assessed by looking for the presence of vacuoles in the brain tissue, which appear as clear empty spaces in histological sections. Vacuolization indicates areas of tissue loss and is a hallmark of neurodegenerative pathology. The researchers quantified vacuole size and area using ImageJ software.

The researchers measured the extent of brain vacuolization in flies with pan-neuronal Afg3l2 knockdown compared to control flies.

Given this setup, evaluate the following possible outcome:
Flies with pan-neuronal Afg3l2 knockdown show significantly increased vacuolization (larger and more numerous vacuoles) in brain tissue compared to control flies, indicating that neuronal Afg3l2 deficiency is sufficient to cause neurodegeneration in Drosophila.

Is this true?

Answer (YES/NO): YES